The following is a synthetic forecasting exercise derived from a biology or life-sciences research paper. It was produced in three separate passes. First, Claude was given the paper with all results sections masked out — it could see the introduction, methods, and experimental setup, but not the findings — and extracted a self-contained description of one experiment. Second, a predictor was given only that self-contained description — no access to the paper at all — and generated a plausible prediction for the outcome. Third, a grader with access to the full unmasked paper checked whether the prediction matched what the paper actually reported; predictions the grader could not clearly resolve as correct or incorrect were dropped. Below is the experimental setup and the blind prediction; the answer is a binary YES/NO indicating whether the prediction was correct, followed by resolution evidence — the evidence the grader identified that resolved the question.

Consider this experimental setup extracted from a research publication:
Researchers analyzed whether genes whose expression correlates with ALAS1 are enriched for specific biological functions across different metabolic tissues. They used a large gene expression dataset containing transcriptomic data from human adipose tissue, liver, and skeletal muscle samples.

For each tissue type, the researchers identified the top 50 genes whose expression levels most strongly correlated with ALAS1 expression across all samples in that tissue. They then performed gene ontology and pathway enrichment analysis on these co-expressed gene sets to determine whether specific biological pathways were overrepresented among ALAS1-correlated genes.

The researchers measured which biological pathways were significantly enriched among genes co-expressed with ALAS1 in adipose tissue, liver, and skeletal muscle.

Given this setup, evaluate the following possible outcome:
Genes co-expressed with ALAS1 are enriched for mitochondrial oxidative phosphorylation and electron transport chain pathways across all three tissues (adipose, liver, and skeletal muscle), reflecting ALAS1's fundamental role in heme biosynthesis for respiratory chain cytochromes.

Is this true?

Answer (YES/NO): NO